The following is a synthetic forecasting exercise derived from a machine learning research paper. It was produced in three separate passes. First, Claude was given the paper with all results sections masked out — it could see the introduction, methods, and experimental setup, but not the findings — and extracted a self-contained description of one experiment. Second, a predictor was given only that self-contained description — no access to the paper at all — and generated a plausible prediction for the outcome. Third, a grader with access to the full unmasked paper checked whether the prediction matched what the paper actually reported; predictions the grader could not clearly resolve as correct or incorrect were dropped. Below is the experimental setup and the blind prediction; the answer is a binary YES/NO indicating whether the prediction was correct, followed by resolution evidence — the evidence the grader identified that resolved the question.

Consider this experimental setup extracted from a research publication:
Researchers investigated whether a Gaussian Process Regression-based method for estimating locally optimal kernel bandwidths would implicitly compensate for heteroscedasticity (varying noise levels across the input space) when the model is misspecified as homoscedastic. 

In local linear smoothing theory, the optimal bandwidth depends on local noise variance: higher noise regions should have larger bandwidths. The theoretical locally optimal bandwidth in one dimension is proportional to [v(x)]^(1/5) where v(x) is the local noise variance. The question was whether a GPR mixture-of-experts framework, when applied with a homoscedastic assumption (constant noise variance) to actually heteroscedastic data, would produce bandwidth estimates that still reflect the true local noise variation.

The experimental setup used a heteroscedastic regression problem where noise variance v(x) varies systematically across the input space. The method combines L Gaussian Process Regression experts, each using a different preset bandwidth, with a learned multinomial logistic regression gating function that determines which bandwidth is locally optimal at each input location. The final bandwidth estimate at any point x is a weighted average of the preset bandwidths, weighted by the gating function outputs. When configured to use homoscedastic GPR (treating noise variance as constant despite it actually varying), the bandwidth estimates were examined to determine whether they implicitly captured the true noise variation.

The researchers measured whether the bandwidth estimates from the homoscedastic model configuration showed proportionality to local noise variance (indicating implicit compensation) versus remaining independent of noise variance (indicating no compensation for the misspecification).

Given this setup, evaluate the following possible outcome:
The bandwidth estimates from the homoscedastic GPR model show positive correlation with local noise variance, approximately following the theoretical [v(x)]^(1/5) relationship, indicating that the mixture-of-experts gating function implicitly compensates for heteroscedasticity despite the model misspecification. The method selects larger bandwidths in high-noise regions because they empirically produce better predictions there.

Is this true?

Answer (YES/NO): YES